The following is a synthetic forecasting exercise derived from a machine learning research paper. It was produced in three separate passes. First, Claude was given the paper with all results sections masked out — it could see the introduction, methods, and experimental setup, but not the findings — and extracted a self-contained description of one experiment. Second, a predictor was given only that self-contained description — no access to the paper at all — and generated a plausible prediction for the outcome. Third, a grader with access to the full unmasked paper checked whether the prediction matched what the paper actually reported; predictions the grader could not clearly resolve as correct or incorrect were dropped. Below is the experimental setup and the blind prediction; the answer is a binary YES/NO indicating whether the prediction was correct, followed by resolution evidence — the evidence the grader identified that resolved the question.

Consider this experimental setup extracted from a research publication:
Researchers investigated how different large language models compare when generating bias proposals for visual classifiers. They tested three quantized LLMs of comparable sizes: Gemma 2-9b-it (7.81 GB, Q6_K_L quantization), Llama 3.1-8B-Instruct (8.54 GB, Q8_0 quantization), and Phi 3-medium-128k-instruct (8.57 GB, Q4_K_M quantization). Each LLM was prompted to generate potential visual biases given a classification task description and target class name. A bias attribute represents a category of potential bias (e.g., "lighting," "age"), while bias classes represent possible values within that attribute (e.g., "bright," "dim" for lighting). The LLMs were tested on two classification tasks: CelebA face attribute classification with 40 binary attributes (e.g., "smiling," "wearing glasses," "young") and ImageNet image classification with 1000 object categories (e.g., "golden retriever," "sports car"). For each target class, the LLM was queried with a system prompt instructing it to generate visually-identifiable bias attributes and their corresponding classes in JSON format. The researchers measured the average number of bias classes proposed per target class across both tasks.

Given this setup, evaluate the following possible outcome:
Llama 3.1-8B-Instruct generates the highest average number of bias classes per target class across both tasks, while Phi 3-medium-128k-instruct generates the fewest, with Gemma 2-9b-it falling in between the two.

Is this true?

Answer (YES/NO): YES